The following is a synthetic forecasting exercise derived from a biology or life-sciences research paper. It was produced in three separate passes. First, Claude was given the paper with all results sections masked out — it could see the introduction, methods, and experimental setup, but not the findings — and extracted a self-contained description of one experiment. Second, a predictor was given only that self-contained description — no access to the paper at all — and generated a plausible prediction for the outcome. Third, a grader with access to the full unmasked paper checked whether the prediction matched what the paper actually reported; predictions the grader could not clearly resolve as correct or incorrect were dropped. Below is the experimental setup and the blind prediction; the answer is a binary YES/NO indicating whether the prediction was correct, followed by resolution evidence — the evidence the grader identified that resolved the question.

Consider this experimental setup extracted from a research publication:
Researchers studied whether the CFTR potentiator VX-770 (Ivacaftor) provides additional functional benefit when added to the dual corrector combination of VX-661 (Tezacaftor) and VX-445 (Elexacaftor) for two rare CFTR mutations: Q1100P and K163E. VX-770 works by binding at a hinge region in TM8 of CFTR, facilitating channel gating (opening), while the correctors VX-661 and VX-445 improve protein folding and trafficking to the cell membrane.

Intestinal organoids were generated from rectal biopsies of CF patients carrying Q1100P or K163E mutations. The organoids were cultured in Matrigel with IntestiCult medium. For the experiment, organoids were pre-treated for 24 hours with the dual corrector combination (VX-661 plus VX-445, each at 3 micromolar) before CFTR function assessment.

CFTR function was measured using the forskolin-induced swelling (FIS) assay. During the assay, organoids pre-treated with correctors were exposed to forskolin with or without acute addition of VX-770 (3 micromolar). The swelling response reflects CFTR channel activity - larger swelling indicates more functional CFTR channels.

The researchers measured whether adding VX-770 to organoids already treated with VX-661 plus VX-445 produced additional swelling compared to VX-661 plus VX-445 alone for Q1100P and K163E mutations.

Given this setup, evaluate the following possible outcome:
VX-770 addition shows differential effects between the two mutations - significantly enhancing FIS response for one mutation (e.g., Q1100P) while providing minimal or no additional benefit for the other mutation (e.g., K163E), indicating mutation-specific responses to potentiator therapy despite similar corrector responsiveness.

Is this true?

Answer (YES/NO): NO